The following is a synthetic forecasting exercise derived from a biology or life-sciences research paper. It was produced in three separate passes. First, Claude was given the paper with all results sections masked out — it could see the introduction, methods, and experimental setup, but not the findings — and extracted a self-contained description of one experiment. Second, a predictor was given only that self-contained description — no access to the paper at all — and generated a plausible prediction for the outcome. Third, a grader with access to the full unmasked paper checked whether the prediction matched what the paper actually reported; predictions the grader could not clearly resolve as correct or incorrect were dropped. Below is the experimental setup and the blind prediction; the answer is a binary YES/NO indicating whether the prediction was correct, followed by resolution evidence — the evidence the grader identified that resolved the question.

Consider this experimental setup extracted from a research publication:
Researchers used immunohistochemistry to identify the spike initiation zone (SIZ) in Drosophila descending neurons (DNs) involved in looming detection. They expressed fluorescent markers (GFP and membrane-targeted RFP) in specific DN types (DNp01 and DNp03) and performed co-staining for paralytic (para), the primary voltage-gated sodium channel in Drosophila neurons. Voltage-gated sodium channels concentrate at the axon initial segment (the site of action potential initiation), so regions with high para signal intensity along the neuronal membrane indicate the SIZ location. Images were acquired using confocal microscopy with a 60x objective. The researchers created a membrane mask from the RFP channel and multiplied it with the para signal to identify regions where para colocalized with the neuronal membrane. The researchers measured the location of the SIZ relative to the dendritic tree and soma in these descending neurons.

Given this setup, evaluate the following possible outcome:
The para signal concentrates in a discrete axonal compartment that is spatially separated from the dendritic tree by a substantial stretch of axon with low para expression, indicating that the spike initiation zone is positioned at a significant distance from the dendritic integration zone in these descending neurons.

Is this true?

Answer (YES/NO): YES